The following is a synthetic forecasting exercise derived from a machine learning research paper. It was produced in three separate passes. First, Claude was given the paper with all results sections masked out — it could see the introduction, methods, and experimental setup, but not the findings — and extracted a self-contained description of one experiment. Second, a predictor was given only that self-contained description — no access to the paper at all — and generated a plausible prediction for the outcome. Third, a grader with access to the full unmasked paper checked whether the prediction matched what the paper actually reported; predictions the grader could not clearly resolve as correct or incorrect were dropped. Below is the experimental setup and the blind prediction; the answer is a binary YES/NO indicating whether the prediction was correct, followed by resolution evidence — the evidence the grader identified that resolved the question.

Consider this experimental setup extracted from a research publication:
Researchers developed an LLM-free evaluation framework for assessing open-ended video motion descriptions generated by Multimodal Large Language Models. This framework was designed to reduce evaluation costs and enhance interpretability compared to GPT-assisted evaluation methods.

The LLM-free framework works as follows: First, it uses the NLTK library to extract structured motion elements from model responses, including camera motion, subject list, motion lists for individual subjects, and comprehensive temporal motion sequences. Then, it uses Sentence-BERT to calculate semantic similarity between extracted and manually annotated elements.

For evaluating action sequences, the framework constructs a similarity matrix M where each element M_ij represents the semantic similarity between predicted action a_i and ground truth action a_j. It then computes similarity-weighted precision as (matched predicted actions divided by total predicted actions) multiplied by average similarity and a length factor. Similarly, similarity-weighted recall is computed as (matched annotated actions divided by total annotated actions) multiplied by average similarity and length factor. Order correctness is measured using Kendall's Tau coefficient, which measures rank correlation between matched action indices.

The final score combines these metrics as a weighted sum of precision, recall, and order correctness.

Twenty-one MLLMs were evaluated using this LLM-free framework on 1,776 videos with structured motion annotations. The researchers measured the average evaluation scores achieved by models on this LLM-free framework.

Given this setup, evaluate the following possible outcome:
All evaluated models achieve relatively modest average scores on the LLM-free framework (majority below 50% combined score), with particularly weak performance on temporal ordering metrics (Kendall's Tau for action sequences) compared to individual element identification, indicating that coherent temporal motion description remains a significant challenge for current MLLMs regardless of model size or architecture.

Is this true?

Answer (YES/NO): NO